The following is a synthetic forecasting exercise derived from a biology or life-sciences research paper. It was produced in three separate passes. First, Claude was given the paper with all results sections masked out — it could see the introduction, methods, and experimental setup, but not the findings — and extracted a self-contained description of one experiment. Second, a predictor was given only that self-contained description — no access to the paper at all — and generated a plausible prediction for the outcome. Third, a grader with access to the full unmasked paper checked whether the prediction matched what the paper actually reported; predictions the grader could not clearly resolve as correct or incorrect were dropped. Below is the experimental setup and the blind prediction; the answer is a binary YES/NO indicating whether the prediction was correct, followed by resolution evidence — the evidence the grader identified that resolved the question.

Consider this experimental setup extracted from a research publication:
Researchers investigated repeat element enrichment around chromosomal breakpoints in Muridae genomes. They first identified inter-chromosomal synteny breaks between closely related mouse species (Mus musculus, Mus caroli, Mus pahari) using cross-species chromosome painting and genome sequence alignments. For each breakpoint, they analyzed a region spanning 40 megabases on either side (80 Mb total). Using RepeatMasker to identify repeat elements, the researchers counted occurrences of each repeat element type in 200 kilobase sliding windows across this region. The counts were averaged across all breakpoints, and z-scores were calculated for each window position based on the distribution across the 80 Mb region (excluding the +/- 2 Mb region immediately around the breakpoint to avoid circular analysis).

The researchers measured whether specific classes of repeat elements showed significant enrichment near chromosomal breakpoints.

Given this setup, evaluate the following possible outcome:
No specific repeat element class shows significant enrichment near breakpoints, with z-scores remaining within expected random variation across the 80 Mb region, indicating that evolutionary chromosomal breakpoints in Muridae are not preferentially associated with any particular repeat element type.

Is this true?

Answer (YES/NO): NO